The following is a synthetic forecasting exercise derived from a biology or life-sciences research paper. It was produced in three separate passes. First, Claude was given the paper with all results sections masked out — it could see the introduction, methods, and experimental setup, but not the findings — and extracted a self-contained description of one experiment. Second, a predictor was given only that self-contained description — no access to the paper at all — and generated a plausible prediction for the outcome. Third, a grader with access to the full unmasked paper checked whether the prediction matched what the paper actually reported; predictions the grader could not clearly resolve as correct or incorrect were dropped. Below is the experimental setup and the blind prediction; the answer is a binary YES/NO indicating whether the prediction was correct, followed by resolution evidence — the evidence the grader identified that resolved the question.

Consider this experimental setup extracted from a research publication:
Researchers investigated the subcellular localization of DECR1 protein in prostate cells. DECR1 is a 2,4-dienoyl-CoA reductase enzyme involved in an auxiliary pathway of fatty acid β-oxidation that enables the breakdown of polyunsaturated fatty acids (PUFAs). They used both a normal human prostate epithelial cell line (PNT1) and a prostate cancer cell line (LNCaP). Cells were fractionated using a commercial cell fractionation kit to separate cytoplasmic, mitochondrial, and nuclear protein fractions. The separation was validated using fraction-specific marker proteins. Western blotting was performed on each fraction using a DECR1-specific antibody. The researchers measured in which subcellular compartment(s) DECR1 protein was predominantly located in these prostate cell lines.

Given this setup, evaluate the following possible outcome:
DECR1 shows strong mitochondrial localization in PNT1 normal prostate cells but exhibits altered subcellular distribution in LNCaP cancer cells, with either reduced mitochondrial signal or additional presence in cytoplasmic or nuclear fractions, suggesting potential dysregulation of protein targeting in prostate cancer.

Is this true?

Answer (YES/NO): NO